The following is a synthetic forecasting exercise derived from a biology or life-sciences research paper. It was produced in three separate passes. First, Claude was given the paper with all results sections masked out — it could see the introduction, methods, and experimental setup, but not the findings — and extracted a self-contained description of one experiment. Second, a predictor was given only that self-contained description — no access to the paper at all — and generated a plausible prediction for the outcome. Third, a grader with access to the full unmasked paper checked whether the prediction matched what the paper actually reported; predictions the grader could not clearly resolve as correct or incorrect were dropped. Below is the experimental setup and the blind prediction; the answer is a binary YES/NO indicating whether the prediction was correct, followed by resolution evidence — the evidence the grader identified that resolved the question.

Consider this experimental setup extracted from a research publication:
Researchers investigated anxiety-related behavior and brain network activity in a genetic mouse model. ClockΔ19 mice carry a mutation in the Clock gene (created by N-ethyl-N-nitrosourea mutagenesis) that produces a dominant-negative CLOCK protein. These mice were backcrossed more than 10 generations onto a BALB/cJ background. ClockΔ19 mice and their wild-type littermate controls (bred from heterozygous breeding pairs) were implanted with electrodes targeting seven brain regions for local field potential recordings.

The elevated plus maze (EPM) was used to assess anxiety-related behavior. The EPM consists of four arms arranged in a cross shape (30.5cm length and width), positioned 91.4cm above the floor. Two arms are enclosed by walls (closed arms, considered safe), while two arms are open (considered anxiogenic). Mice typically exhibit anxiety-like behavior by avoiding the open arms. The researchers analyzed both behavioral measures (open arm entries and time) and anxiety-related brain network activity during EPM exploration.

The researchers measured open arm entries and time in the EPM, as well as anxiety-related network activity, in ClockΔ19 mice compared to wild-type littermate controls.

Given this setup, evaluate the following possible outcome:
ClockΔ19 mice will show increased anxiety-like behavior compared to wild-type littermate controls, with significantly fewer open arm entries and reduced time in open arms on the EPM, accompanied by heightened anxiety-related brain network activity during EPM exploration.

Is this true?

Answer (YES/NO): NO